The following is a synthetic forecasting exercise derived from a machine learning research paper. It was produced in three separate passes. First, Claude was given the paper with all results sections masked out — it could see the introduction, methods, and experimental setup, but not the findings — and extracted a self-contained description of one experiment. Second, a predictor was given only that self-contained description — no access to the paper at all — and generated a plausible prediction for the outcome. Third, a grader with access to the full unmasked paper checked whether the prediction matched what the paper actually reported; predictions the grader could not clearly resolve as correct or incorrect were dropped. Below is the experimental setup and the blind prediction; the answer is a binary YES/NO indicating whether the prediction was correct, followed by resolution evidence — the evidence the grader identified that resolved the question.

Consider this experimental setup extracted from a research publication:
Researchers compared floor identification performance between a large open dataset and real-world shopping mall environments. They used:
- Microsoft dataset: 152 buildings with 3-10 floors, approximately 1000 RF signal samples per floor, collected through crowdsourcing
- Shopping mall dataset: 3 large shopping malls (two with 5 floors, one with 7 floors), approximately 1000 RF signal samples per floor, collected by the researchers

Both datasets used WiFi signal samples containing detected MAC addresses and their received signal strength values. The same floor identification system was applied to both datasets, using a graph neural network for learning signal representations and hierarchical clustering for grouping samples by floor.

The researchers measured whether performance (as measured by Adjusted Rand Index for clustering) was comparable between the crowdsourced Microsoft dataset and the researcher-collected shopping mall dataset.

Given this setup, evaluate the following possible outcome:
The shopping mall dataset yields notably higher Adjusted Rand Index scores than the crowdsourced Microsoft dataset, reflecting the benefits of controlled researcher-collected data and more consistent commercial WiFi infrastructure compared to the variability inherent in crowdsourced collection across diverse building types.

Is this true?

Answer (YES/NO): NO